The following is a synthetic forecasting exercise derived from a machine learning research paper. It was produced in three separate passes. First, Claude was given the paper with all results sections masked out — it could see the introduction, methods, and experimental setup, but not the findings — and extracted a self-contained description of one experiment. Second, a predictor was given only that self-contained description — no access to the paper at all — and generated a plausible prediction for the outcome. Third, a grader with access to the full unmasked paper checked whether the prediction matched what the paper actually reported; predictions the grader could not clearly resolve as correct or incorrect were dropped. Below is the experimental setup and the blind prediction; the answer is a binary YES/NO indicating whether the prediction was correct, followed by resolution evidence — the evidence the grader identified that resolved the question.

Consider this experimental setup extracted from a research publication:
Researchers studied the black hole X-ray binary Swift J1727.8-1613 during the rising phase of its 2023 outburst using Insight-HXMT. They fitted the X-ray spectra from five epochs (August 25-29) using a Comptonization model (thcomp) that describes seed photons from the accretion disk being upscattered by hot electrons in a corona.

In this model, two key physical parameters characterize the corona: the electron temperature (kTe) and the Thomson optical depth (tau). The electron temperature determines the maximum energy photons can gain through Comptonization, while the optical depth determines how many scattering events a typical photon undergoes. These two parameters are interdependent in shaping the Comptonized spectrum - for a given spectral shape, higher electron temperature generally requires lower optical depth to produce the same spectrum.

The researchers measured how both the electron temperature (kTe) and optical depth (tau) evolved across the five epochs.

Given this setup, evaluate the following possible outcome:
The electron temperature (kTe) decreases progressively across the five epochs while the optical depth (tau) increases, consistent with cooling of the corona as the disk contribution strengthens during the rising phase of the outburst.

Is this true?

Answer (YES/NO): NO